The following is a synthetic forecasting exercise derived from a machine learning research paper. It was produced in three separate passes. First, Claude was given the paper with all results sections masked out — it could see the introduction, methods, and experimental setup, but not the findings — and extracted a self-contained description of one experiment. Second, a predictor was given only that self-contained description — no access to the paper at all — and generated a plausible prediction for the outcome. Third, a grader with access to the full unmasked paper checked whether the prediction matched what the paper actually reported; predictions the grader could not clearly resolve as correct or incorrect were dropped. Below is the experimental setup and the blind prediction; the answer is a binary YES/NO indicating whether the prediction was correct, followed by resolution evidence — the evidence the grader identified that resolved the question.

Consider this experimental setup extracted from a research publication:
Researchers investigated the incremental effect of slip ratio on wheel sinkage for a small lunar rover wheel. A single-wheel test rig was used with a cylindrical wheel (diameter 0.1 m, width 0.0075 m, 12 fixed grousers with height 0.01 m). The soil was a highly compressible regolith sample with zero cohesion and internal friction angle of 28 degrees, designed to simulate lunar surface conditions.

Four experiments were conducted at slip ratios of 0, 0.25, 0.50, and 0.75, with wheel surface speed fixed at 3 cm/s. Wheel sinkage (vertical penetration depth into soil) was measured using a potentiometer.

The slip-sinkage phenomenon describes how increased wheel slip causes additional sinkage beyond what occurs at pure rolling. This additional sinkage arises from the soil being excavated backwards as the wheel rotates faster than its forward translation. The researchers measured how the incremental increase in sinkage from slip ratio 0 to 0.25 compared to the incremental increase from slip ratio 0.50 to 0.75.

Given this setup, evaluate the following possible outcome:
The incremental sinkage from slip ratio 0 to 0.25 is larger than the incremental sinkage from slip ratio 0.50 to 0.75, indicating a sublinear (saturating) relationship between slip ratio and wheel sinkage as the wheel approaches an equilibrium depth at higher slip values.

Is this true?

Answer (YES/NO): YES